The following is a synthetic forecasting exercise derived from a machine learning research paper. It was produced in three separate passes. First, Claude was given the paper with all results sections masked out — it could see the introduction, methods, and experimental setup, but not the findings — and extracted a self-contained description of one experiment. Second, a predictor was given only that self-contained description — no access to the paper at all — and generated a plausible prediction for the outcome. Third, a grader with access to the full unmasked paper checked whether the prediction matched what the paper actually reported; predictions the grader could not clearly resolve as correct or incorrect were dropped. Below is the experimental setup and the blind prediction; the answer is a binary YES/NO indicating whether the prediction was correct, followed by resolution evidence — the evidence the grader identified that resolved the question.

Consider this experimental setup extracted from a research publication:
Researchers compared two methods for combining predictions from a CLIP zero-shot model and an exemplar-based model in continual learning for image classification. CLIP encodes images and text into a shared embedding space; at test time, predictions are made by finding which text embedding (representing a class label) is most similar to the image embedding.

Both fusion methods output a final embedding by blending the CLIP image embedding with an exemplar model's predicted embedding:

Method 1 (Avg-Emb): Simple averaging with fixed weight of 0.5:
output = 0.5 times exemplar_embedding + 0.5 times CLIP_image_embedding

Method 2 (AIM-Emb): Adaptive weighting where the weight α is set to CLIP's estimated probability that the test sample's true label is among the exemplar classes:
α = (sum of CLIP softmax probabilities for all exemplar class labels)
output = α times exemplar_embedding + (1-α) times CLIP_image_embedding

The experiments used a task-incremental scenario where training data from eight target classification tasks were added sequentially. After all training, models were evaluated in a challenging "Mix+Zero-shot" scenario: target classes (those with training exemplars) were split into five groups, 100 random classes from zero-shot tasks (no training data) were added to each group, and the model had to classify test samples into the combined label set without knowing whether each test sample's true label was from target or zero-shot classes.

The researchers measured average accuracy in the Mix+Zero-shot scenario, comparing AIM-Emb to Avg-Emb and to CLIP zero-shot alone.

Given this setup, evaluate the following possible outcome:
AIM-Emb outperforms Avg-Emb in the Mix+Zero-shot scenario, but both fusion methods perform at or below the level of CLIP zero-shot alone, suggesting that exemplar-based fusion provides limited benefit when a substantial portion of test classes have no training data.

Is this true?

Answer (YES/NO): NO